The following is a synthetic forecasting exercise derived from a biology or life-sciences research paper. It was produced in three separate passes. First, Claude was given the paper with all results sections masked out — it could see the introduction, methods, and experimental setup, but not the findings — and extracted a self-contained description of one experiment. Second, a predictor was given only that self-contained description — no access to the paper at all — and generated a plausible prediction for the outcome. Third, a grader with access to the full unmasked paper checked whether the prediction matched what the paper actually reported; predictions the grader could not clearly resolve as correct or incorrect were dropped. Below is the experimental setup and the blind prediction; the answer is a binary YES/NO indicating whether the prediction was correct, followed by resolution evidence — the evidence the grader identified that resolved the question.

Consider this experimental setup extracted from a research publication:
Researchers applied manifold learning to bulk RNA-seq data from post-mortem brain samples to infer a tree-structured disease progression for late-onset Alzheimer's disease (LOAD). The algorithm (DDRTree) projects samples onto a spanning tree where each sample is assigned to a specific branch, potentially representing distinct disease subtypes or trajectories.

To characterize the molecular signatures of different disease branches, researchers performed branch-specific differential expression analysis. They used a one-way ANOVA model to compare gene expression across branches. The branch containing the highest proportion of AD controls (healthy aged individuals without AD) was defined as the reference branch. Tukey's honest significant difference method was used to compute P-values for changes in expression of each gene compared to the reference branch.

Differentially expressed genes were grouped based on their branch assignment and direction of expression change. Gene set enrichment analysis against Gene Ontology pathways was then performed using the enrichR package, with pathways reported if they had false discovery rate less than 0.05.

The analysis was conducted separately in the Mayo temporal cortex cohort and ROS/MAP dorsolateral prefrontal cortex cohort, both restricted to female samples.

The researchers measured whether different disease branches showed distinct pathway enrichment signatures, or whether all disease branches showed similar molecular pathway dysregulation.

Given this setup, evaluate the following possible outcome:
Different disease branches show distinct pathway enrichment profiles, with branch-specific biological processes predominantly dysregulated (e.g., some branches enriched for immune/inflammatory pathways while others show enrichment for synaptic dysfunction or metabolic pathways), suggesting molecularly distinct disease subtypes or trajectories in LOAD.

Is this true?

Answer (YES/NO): YES